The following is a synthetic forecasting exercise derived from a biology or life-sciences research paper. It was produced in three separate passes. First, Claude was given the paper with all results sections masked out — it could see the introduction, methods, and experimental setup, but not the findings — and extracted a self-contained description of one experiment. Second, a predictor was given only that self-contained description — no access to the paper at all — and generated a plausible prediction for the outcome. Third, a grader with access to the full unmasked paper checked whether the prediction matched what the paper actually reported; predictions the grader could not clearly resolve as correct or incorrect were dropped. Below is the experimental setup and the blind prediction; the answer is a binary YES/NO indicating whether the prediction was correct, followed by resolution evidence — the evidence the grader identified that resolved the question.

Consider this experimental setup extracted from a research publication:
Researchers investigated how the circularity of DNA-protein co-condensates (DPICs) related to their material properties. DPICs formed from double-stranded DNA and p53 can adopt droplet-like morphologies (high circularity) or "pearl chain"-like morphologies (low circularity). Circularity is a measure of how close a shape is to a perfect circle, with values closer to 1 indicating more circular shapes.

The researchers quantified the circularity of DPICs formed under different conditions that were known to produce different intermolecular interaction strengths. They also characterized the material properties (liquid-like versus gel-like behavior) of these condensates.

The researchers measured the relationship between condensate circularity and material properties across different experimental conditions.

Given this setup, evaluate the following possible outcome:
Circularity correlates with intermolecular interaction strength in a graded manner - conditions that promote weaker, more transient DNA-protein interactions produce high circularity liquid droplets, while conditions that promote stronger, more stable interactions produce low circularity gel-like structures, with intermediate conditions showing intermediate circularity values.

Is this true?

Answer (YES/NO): NO